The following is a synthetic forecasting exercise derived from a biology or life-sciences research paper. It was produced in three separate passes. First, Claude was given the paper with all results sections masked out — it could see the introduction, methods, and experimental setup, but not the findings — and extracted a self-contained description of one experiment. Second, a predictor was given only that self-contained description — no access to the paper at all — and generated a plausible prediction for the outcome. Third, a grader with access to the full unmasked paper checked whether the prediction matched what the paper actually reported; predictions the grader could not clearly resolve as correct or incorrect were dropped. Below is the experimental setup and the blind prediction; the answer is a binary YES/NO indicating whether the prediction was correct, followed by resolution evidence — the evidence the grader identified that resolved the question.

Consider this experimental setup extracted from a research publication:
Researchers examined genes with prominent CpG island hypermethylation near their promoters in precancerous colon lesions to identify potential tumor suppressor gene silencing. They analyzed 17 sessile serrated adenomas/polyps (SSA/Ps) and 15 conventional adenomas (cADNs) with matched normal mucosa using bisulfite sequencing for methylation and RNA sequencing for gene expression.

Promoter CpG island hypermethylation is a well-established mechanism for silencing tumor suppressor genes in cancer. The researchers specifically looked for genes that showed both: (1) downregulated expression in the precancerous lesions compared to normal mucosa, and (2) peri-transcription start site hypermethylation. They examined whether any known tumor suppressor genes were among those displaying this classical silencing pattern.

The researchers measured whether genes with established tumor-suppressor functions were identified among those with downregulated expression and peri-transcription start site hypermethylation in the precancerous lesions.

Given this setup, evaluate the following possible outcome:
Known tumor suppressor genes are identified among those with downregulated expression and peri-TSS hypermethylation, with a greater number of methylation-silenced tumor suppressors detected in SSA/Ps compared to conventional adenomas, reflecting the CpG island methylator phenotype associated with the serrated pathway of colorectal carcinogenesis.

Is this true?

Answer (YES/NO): NO